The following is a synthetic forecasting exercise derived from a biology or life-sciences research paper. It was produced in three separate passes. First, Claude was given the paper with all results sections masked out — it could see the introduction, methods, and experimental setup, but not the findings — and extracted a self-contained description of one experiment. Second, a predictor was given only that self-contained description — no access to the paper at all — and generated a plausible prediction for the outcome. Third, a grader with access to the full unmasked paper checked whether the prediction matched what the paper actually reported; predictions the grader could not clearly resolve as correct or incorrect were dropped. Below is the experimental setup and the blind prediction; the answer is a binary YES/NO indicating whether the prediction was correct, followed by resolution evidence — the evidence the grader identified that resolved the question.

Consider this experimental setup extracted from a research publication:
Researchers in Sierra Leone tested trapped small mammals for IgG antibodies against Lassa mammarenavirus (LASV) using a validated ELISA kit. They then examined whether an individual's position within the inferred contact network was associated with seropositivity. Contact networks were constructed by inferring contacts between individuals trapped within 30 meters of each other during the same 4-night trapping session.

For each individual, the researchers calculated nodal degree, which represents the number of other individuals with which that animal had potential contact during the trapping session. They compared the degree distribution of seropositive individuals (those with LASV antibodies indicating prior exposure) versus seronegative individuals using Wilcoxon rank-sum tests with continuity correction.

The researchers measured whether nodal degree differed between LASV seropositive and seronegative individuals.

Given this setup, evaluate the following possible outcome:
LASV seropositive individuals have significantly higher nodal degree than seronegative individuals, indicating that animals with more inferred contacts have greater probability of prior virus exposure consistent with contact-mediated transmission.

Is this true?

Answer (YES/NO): NO